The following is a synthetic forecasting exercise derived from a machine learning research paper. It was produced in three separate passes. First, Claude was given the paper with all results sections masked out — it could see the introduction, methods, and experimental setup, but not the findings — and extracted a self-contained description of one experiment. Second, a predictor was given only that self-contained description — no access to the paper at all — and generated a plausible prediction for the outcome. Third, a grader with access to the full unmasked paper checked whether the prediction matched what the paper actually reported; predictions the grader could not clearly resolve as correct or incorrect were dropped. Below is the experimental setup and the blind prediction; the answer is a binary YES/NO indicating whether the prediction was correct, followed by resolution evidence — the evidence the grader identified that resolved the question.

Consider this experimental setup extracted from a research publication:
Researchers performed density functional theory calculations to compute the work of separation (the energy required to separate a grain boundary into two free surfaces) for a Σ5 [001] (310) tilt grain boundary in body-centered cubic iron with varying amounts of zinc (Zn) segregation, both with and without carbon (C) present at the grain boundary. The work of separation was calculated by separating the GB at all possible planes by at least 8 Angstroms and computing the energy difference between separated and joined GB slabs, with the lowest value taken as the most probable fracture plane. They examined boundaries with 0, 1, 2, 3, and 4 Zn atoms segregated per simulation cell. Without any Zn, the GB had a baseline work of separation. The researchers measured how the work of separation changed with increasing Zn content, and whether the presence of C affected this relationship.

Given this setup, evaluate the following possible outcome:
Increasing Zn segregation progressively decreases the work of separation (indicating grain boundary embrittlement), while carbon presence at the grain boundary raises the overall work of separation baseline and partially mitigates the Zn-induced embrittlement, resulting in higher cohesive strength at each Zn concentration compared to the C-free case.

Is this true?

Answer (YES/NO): YES